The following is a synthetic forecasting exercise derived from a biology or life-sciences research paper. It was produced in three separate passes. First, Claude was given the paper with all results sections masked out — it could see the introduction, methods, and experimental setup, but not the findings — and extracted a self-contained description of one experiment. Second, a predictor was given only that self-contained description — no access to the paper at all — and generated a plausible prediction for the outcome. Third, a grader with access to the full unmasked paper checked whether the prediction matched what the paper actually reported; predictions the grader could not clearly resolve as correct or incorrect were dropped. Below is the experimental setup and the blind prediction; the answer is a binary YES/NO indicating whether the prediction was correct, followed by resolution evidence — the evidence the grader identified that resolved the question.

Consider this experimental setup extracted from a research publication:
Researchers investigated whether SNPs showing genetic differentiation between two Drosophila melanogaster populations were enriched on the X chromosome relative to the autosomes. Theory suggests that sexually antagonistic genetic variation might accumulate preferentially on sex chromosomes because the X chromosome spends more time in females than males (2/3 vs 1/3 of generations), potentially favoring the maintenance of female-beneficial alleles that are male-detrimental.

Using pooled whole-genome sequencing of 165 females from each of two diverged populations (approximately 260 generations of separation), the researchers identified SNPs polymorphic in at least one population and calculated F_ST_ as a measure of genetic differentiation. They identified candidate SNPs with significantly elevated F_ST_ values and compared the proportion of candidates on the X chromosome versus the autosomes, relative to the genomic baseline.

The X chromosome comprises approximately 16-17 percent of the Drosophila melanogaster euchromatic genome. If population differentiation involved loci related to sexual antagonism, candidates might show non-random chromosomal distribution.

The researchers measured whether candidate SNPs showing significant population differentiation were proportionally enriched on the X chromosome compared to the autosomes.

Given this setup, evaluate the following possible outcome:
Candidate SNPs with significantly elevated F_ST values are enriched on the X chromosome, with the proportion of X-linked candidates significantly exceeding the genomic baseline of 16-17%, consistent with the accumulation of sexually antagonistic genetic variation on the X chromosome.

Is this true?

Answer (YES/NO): YES